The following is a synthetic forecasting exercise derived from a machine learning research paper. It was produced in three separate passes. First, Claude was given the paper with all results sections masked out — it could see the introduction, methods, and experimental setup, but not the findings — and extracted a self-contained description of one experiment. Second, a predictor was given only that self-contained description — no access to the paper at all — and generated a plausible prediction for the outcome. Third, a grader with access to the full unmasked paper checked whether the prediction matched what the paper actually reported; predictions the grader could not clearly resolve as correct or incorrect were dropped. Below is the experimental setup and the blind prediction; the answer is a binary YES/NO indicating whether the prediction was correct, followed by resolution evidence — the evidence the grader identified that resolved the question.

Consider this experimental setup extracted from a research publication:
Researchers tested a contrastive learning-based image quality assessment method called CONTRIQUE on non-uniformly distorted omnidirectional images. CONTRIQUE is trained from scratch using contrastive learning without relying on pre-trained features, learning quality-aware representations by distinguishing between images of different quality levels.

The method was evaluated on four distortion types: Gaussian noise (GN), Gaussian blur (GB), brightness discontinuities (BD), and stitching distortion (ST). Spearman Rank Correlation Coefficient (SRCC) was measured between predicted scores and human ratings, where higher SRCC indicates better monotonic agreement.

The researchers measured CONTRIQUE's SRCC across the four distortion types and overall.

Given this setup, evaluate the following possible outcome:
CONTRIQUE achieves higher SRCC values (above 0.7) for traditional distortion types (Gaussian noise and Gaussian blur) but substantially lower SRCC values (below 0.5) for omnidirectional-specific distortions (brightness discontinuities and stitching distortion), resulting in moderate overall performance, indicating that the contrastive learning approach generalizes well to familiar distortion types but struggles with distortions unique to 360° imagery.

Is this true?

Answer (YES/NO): NO